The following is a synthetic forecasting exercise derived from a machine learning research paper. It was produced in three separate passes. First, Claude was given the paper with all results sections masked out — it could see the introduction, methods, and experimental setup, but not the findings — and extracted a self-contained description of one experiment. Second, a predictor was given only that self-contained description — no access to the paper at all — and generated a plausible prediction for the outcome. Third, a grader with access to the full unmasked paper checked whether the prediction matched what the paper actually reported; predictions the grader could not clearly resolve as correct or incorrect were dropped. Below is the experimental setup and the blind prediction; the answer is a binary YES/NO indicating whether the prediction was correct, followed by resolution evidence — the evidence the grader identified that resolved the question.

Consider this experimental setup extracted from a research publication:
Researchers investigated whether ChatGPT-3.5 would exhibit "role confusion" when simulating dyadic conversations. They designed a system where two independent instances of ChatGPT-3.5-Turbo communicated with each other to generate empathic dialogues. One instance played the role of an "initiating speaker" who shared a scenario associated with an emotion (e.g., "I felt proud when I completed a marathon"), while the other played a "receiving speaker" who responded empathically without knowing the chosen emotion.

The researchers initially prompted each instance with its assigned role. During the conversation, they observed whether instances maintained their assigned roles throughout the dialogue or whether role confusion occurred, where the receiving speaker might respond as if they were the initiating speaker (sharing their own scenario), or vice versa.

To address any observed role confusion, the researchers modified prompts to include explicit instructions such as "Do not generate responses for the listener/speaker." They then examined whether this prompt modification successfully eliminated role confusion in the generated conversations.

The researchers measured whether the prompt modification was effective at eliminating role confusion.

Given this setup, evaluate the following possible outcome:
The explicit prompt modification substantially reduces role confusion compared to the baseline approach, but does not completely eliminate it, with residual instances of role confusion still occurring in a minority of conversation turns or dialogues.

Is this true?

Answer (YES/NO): NO